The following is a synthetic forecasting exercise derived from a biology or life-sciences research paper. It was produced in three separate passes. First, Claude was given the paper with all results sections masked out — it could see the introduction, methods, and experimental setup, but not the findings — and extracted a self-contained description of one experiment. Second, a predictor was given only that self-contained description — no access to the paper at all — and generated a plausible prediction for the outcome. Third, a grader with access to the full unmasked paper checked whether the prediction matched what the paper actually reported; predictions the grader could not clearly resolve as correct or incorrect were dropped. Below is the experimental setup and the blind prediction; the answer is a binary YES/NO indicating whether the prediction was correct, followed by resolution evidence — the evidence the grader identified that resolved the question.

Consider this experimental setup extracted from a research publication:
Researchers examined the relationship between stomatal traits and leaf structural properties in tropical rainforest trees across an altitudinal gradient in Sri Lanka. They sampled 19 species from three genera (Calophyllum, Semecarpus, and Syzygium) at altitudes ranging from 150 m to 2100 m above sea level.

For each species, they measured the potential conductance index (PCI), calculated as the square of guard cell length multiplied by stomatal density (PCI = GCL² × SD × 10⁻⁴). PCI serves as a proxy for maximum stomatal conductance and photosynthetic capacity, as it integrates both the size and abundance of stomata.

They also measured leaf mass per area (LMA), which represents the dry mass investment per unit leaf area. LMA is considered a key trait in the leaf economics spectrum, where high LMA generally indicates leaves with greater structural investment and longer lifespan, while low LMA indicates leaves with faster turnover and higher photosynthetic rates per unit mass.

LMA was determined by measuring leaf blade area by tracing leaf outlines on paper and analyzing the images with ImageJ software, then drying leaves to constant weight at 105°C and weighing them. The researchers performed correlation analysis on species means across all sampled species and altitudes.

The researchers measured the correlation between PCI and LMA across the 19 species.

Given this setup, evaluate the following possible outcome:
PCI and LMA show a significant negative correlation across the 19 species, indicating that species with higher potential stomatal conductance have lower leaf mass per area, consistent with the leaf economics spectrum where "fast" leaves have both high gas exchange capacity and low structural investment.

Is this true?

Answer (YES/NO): YES